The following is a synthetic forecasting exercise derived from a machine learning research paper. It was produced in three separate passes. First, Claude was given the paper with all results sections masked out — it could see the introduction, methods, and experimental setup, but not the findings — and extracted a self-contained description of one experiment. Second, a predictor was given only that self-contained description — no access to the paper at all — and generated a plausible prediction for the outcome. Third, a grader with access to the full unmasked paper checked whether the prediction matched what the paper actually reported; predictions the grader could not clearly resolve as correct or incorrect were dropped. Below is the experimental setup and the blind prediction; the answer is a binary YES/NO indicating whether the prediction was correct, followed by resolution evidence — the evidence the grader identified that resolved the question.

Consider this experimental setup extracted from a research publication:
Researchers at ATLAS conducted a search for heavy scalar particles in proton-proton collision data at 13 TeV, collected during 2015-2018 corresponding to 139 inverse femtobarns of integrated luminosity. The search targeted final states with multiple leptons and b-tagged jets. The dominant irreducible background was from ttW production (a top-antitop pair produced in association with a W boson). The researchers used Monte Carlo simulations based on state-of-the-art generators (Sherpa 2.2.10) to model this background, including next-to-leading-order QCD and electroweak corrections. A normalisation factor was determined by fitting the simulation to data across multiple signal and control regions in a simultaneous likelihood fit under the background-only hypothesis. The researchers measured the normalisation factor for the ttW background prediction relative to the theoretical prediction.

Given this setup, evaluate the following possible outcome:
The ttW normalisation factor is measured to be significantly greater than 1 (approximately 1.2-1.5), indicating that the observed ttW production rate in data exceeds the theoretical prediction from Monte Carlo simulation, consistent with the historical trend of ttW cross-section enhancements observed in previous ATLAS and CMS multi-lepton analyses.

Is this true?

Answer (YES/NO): YES